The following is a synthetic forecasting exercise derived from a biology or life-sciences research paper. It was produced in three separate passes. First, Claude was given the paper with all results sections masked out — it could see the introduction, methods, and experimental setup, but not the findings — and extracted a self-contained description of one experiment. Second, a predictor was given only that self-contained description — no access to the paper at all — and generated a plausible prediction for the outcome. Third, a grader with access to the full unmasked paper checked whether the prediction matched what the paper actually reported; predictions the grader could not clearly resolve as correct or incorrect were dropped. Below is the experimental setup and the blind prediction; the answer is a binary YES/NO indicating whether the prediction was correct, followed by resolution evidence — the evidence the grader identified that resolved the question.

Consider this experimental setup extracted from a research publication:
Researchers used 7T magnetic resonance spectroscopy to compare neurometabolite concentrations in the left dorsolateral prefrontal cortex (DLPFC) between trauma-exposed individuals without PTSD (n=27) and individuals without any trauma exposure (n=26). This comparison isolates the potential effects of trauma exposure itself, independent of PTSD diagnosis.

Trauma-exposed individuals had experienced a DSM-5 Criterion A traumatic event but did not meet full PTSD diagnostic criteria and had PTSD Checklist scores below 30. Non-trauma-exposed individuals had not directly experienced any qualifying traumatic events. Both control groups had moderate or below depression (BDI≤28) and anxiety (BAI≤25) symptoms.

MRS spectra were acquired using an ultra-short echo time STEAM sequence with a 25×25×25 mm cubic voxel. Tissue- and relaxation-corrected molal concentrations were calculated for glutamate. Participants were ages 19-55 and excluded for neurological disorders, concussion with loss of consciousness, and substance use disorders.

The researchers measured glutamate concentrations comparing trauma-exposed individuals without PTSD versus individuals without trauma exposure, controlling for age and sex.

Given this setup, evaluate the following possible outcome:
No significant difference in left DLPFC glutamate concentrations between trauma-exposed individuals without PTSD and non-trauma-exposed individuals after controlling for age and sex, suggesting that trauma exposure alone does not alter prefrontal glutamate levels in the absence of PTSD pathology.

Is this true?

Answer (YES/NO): NO